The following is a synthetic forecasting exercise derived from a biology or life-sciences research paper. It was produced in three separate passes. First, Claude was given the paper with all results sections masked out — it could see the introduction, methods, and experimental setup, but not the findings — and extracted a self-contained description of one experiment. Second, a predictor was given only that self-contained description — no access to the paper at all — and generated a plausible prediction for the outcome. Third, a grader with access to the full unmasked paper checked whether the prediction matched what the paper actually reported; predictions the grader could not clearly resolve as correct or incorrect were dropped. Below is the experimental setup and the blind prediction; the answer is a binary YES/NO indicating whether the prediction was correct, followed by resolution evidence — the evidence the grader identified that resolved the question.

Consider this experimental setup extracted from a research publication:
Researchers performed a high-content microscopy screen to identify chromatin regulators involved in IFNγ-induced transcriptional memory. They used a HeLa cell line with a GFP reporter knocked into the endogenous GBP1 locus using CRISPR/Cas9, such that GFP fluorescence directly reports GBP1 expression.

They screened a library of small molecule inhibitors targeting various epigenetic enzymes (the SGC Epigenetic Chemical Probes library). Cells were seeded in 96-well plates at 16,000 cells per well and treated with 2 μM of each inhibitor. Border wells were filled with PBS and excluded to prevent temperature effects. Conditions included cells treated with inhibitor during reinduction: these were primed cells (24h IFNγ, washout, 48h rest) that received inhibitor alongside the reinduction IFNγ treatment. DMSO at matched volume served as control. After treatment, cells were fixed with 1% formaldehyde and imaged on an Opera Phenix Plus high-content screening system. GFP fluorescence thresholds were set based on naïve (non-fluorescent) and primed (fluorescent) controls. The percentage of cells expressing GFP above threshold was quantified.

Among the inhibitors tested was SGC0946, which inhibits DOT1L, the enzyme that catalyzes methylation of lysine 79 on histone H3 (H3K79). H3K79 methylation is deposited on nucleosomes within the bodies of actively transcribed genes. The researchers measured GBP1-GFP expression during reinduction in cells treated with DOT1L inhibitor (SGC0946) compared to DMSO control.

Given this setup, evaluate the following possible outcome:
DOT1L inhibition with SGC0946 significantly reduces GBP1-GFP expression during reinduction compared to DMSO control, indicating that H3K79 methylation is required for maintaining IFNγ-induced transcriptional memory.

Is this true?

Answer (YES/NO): NO